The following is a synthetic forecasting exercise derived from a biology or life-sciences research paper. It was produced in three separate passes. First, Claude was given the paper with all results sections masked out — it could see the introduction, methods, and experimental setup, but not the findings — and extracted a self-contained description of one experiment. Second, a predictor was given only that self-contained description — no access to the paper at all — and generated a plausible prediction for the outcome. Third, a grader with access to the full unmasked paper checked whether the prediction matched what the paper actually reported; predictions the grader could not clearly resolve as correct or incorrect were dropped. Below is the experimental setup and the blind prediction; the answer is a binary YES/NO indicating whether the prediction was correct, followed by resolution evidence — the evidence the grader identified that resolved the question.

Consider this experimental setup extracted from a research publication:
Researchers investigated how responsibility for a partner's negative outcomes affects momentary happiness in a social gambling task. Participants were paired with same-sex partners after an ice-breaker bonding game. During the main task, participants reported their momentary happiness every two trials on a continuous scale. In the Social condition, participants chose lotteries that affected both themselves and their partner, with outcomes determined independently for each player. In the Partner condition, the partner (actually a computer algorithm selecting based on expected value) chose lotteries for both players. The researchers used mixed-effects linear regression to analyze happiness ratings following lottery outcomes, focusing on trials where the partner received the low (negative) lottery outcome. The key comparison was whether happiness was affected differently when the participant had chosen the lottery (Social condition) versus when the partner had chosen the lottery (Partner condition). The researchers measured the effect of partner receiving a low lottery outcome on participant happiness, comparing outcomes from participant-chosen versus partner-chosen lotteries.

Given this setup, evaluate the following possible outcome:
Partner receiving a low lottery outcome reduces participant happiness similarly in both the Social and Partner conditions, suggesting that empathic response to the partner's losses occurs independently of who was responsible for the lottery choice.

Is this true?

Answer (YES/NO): NO